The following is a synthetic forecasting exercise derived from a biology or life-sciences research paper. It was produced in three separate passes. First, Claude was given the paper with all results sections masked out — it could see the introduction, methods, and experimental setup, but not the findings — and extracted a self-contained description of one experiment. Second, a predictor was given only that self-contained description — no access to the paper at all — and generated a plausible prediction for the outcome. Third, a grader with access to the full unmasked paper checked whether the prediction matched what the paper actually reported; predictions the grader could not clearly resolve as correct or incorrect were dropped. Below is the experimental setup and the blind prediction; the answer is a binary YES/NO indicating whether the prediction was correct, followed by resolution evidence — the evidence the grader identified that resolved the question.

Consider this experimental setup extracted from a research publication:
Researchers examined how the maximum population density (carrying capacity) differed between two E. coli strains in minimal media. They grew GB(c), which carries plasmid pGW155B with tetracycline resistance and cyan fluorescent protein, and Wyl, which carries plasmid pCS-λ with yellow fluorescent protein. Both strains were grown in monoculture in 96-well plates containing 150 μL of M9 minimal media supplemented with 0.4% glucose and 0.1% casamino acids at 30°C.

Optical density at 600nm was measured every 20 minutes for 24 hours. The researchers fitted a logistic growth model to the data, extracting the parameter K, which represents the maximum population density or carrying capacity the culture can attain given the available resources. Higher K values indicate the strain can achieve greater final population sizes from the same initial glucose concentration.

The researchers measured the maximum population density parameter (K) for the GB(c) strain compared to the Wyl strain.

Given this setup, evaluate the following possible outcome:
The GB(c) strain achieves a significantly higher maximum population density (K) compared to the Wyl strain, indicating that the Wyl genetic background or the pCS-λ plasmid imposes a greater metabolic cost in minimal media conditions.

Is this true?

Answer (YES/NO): NO